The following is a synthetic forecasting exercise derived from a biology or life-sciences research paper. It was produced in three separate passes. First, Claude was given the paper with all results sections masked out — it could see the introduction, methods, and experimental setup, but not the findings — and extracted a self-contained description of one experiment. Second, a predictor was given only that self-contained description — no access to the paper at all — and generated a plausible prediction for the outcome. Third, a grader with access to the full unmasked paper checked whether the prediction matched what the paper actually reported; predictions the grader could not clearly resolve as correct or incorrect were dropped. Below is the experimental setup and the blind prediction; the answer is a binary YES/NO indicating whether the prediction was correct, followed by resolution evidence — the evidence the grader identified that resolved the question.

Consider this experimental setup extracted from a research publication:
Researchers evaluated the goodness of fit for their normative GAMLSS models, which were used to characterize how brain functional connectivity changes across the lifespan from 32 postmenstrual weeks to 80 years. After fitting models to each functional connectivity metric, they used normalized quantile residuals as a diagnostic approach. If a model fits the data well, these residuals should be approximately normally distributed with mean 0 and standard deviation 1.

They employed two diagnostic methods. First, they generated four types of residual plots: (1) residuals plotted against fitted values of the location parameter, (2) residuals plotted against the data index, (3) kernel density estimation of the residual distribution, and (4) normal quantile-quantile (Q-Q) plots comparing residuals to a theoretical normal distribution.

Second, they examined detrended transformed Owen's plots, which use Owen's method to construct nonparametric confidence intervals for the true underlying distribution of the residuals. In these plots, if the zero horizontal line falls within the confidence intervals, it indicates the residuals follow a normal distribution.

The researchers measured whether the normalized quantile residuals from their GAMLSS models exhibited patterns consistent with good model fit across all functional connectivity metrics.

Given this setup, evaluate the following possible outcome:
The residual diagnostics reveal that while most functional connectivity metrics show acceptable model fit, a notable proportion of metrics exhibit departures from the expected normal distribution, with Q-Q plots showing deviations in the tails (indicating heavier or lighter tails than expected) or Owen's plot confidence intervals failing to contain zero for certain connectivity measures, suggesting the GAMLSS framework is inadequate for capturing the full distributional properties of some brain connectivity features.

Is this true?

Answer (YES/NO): NO